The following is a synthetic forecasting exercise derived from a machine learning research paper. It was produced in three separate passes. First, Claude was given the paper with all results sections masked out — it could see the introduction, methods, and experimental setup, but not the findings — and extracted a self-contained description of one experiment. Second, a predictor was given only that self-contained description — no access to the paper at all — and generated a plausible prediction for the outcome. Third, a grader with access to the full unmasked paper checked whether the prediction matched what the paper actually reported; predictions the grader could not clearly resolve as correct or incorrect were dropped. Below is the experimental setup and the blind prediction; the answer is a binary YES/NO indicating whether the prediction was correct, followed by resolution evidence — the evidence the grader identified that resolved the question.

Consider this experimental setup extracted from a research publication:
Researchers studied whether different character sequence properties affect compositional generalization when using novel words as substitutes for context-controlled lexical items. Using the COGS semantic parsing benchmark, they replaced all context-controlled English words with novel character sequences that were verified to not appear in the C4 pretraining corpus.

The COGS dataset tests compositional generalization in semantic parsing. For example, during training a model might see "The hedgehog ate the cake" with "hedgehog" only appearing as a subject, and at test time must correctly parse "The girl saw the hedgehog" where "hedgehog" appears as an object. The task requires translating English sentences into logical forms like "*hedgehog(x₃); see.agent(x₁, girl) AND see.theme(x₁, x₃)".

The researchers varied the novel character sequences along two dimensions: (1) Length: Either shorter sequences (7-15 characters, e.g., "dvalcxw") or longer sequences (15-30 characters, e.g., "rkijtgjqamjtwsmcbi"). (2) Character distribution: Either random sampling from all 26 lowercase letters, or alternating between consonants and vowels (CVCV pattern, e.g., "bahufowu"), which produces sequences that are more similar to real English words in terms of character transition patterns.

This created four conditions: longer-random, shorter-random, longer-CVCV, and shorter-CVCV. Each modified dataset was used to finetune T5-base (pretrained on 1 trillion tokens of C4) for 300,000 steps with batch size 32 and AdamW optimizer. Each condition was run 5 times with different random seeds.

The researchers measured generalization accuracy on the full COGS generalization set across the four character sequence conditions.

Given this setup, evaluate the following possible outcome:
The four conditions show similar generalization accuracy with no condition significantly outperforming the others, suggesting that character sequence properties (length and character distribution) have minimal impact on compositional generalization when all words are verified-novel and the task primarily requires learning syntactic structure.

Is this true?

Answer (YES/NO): YES